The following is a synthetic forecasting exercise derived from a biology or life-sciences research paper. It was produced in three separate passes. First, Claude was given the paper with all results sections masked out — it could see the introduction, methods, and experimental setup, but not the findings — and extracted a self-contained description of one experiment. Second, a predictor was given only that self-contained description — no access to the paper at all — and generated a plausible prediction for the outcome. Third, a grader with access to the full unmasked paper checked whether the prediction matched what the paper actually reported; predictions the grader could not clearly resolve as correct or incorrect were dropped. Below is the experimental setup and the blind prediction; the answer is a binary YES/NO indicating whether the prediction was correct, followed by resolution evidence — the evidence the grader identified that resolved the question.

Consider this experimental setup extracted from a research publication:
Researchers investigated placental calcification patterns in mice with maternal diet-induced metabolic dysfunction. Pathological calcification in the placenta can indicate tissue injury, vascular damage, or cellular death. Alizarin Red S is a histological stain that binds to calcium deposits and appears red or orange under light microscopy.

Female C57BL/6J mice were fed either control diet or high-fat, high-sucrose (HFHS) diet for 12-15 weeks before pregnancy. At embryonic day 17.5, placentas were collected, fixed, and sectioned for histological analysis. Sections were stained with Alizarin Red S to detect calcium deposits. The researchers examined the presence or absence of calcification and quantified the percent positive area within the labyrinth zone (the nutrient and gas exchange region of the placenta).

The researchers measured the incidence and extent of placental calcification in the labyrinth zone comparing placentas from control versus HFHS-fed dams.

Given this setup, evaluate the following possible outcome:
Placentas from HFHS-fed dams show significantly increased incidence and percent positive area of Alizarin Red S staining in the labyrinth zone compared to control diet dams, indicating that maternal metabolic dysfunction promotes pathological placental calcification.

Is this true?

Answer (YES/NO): YES